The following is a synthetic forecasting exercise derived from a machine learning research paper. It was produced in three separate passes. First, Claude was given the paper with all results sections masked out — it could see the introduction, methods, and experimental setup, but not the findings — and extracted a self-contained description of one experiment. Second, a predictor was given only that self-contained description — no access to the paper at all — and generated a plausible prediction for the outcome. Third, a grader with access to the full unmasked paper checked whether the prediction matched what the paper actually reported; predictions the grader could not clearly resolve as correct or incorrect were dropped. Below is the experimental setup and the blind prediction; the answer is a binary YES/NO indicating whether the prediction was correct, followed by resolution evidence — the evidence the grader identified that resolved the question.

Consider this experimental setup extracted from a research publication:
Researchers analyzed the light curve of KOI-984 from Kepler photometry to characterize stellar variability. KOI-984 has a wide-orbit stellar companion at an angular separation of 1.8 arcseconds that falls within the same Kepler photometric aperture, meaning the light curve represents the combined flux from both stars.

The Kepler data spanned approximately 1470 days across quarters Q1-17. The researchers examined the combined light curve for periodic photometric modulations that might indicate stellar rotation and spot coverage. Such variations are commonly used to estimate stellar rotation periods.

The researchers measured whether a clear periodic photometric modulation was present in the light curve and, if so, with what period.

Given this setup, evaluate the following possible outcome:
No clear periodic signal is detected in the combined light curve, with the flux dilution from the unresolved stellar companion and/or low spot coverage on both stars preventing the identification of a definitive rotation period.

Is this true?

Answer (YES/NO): NO